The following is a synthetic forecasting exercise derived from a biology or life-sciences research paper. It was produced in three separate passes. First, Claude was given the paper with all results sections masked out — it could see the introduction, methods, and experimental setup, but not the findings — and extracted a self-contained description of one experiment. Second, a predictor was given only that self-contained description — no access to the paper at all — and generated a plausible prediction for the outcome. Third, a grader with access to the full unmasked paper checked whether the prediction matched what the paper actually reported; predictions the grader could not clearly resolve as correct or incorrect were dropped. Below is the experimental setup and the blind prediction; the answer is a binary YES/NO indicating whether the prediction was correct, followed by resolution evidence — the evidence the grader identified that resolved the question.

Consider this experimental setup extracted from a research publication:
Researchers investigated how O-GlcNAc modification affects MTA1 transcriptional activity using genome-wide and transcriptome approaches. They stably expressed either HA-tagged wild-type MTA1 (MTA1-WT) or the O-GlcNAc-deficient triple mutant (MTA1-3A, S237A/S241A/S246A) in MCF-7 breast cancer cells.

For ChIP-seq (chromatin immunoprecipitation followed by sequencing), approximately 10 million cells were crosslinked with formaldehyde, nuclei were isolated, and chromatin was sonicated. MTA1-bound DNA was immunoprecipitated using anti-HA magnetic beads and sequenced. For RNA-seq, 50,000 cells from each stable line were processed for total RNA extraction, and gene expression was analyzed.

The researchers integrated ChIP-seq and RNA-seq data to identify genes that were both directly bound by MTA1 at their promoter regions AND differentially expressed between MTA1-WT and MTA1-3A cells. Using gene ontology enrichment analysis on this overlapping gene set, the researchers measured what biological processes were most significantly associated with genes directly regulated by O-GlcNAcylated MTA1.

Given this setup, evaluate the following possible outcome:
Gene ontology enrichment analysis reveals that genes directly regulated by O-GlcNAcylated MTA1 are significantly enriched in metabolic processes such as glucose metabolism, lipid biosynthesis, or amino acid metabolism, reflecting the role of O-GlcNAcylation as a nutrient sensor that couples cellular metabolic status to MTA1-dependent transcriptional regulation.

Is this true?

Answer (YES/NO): NO